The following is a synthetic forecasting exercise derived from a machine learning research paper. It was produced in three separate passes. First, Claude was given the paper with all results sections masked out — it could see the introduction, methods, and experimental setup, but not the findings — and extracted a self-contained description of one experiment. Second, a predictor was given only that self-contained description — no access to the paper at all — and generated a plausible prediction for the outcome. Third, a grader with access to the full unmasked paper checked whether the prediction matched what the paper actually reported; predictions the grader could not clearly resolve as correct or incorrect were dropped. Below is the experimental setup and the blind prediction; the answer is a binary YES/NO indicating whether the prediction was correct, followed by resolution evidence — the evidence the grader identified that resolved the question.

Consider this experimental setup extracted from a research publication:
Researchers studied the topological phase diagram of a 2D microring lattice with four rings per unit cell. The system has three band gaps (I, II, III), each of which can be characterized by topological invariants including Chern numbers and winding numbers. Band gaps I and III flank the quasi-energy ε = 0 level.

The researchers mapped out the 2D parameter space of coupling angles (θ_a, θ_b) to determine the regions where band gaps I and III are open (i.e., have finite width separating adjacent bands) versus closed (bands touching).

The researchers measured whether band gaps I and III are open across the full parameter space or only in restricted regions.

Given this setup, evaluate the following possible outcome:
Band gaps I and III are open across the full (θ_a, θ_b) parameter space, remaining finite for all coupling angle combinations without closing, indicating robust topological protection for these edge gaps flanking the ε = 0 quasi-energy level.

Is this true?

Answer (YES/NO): NO